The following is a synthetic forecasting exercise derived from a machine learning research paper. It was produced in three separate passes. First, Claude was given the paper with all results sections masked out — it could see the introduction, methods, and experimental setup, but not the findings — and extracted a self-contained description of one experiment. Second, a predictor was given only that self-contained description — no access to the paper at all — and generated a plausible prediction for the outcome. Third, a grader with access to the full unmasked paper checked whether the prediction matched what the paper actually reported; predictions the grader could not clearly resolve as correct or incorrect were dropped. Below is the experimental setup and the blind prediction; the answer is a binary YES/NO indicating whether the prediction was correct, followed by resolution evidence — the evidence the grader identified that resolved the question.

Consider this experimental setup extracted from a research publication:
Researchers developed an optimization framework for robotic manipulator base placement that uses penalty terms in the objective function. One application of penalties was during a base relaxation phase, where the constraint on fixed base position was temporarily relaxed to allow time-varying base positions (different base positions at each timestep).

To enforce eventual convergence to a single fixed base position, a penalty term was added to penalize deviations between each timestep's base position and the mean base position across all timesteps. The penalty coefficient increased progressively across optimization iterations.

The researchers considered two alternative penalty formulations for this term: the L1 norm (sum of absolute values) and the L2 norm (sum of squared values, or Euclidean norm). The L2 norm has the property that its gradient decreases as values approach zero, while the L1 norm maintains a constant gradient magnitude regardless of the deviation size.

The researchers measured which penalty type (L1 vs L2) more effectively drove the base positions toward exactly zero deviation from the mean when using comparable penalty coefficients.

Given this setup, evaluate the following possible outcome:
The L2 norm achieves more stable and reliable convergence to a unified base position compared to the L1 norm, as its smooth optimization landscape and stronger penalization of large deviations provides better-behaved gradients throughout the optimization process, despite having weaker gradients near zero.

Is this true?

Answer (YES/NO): NO